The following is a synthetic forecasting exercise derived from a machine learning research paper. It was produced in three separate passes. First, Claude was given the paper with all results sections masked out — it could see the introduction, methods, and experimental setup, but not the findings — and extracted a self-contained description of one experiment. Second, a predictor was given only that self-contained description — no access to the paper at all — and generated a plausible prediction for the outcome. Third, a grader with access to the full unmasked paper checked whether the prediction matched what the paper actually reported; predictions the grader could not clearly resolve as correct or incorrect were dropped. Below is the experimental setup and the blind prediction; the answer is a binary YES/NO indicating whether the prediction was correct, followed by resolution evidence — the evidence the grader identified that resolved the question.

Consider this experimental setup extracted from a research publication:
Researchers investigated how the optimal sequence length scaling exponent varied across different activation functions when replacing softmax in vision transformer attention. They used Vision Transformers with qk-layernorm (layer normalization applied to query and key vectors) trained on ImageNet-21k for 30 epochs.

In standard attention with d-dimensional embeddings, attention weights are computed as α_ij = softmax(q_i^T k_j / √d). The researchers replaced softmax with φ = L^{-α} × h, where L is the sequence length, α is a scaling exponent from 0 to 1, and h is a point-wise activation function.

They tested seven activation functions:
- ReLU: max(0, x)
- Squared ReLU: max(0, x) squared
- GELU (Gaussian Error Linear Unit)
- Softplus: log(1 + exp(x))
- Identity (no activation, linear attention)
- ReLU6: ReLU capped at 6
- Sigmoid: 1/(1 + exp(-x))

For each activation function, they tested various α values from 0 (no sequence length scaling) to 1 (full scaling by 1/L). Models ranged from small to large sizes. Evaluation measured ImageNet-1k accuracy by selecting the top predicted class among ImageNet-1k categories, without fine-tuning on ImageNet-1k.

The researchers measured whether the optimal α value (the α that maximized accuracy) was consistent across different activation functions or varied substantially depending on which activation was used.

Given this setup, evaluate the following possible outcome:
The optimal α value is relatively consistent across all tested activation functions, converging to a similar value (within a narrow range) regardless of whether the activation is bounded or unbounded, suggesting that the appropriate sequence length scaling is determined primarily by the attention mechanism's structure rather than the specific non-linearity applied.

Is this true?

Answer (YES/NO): YES